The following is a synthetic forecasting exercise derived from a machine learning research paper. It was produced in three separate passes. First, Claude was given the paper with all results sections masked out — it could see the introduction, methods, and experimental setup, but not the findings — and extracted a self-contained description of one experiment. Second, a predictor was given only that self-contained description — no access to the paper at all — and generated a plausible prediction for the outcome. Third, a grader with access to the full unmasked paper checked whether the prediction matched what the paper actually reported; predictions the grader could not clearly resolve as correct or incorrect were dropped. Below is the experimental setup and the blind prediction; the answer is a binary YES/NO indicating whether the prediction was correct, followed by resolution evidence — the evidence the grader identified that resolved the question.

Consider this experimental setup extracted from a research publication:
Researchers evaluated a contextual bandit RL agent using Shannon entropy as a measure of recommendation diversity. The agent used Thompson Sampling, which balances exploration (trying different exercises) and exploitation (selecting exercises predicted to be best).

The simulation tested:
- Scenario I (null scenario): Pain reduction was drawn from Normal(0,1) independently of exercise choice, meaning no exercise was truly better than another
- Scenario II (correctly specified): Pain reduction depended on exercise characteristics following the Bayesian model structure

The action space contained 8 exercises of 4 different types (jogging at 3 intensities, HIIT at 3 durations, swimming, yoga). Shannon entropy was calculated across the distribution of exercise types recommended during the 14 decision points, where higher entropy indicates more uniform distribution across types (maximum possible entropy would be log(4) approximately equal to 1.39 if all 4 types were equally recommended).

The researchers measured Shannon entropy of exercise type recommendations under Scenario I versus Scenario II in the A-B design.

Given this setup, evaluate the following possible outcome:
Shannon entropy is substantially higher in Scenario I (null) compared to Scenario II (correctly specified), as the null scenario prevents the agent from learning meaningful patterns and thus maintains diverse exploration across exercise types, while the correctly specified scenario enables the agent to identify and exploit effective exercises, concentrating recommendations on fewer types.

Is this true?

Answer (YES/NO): YES